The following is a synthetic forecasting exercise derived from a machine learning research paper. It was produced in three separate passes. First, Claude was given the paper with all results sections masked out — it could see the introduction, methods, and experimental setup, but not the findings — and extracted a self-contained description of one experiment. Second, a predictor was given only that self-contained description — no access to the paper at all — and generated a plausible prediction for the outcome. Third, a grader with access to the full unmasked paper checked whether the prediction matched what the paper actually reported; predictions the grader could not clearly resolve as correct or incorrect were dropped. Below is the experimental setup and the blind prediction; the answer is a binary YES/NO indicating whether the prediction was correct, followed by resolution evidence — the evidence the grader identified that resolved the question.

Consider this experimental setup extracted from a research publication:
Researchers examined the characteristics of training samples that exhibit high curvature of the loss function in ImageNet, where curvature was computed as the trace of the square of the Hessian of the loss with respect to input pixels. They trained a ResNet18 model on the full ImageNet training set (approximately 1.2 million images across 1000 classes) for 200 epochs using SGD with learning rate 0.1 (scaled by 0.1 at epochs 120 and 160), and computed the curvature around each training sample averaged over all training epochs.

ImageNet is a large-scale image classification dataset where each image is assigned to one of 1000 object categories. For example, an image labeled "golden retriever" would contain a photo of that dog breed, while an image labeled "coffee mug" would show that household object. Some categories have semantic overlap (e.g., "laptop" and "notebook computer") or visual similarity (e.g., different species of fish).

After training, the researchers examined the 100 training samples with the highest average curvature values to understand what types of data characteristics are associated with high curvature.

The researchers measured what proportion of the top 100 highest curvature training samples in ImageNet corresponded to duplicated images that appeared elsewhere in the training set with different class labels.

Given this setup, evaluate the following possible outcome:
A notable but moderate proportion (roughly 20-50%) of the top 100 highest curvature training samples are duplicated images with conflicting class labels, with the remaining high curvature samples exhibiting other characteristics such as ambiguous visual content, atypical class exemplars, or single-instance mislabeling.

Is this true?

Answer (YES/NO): YES